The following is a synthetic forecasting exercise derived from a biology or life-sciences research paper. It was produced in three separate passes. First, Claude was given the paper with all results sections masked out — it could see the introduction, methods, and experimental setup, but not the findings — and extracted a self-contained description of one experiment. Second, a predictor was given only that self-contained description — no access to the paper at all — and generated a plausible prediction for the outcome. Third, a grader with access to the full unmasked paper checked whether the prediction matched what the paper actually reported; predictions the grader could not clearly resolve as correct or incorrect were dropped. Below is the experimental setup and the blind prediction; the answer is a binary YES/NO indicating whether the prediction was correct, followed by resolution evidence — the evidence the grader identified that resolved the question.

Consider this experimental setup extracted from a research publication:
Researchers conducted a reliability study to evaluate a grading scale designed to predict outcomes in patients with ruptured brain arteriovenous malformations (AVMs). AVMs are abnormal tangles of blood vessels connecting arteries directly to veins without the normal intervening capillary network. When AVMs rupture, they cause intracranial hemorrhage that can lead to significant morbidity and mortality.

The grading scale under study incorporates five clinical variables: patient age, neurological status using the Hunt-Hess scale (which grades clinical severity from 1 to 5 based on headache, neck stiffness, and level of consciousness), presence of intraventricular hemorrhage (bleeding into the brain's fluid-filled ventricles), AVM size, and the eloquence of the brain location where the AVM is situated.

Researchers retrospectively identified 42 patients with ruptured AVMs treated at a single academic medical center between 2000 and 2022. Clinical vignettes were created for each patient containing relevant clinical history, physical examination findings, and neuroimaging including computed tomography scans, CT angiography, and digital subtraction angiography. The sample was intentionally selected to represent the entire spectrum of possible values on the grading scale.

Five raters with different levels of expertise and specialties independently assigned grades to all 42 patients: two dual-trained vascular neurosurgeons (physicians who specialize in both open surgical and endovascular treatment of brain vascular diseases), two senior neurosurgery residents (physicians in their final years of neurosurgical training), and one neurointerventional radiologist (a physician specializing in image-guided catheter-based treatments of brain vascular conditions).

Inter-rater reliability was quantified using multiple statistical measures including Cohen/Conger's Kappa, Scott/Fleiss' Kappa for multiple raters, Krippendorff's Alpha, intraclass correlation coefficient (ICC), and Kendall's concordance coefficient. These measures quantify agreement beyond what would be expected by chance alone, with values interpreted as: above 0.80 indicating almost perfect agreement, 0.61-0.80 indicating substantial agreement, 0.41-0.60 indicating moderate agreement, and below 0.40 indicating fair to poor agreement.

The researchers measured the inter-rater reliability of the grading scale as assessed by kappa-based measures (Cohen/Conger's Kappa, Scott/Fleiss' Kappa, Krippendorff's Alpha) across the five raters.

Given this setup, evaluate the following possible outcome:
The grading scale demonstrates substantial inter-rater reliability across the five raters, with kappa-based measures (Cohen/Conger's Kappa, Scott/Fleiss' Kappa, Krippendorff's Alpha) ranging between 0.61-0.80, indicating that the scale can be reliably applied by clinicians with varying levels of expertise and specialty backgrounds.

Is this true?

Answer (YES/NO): YES